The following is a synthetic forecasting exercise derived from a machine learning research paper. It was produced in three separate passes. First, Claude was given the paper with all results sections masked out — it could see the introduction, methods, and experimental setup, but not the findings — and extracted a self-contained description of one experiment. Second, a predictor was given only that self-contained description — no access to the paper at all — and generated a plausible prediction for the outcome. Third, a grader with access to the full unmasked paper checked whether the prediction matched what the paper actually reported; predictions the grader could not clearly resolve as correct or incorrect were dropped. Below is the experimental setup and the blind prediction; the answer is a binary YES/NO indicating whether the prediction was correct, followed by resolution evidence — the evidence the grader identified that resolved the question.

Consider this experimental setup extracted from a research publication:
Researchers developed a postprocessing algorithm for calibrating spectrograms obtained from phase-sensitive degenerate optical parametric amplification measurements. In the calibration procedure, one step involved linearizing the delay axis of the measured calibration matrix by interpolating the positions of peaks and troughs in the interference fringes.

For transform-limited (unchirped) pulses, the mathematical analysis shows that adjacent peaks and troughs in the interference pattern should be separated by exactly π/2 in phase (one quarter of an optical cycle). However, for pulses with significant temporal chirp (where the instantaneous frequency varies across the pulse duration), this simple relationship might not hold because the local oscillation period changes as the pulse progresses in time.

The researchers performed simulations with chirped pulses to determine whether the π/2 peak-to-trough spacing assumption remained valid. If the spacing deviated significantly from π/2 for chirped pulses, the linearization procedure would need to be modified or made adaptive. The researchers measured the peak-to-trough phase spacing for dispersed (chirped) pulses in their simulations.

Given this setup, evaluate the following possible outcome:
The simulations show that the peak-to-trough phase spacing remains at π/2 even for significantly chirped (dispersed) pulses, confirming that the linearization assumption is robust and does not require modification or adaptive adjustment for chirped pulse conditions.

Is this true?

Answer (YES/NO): NO